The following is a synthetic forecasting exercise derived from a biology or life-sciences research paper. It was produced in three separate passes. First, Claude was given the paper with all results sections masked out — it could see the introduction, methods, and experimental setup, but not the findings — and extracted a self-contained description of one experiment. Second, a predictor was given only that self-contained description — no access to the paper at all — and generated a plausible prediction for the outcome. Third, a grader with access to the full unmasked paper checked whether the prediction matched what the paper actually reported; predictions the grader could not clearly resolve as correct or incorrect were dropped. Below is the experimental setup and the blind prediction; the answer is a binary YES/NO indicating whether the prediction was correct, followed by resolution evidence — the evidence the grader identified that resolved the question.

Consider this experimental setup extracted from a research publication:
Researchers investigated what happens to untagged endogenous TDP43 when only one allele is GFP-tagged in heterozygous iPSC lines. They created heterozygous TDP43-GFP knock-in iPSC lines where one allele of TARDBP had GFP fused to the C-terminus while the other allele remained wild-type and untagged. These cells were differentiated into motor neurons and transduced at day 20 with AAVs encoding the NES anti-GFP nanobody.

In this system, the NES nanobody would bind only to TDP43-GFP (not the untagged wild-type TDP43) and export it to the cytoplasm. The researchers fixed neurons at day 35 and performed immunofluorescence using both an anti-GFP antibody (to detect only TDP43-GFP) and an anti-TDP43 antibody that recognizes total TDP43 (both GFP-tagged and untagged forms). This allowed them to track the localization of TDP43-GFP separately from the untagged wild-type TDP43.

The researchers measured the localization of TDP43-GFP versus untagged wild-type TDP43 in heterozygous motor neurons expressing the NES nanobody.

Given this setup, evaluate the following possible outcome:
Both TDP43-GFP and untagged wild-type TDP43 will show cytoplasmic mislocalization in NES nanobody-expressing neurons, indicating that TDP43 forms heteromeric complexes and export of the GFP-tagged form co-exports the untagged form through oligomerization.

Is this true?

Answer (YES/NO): NO